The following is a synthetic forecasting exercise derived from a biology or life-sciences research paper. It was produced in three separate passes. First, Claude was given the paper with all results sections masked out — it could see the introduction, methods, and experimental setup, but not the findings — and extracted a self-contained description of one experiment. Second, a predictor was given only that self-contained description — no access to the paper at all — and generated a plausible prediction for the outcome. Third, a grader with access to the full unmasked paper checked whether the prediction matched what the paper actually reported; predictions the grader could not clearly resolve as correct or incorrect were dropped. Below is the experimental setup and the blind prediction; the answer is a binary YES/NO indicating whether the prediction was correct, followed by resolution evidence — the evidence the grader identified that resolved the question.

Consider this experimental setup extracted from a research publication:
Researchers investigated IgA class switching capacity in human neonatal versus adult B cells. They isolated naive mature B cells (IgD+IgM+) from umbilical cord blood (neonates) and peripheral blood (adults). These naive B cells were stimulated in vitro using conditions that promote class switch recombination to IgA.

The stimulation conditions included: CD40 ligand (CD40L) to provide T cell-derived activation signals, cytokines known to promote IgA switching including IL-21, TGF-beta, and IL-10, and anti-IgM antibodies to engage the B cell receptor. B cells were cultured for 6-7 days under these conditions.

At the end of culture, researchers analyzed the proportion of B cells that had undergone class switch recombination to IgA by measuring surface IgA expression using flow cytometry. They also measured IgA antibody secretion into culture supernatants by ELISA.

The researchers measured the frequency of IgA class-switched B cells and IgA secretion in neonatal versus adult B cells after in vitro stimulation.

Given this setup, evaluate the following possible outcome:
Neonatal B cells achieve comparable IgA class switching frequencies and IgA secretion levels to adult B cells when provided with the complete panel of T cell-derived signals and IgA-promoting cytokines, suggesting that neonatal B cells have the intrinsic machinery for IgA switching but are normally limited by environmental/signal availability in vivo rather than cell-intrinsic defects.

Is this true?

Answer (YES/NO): NO